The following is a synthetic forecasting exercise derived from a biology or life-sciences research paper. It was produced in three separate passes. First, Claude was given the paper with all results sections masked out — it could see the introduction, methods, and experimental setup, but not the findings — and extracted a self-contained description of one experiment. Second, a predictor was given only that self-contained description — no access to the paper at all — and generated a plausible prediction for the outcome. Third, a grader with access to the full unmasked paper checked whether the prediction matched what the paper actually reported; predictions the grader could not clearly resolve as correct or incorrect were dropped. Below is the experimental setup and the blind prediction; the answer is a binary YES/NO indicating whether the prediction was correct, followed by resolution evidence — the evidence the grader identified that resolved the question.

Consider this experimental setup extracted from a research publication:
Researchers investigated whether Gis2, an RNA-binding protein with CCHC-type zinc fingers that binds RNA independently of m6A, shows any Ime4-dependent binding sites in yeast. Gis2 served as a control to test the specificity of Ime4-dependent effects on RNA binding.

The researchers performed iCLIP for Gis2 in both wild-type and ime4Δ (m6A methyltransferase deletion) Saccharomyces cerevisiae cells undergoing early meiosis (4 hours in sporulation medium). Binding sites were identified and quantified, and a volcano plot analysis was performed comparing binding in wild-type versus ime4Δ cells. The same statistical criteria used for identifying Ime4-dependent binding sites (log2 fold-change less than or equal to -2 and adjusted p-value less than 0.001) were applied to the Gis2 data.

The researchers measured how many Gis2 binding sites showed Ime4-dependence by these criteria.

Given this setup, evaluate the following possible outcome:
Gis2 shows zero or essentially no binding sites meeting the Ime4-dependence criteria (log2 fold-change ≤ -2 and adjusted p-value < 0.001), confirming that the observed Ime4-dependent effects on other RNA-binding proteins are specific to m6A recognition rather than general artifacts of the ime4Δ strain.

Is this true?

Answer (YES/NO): YES